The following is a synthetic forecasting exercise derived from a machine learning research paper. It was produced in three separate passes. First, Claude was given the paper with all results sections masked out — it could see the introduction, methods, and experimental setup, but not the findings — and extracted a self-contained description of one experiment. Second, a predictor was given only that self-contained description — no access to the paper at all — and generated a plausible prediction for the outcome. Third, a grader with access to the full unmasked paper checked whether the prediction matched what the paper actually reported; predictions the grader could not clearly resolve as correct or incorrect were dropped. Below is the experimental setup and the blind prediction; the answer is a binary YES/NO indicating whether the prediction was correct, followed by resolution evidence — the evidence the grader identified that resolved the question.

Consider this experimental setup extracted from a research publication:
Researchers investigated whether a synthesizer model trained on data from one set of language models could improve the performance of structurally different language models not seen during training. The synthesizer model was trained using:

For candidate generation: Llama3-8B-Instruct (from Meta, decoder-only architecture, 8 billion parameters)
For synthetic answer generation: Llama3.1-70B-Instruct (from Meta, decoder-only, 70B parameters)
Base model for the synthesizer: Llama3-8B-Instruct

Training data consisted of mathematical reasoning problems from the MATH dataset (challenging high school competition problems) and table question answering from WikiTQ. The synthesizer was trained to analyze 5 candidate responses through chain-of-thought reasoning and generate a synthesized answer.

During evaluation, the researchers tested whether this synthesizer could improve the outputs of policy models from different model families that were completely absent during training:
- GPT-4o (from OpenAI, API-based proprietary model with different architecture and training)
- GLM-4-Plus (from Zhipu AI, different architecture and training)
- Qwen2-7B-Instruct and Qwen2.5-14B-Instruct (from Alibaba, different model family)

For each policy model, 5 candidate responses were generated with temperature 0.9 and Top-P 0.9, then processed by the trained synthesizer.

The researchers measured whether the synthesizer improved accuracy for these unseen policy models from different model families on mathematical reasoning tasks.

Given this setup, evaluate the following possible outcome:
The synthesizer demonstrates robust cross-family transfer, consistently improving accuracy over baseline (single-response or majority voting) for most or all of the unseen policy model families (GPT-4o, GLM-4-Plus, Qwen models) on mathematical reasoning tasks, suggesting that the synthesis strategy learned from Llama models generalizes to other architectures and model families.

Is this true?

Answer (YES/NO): YES